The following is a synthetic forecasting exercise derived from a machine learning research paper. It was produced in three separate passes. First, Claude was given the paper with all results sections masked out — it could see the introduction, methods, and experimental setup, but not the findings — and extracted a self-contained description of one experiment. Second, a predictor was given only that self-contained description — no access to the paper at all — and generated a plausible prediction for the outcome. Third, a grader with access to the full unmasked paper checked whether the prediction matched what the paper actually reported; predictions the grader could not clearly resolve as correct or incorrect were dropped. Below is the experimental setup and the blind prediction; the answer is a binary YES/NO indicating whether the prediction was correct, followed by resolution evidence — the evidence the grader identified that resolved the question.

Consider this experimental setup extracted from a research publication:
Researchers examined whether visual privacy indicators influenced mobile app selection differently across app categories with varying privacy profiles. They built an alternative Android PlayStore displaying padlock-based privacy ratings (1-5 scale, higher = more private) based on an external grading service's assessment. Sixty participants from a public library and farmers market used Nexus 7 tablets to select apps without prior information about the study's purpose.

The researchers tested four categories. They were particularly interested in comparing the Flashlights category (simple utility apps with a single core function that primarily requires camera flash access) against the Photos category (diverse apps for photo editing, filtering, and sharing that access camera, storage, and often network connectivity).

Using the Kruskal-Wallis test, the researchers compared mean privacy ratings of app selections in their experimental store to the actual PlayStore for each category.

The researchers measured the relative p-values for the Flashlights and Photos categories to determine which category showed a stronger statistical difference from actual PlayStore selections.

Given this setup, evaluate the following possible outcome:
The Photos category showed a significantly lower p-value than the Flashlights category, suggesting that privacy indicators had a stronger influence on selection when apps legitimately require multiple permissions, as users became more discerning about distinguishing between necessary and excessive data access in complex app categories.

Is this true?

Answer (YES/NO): NO